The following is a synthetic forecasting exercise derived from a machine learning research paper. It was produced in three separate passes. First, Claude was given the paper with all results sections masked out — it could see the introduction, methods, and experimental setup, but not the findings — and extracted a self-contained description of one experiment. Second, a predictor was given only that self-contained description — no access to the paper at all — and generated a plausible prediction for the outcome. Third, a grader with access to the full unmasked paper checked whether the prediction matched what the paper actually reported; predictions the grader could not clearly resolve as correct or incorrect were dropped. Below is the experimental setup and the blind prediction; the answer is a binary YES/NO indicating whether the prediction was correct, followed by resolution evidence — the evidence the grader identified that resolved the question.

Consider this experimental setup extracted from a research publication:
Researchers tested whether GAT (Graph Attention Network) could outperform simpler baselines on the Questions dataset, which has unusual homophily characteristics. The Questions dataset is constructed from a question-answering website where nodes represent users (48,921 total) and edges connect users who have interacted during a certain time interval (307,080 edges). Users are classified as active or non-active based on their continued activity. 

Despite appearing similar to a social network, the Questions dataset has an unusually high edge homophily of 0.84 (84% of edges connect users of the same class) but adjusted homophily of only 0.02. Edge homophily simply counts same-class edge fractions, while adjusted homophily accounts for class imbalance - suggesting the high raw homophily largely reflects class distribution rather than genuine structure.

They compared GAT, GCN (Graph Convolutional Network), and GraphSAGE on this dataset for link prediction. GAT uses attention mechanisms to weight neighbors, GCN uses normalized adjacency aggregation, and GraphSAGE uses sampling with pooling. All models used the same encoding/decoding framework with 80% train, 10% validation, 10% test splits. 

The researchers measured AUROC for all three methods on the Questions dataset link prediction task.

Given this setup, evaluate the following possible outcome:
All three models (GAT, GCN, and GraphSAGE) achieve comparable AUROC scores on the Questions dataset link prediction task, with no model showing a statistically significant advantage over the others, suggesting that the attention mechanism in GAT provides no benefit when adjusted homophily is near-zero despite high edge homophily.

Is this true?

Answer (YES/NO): NO